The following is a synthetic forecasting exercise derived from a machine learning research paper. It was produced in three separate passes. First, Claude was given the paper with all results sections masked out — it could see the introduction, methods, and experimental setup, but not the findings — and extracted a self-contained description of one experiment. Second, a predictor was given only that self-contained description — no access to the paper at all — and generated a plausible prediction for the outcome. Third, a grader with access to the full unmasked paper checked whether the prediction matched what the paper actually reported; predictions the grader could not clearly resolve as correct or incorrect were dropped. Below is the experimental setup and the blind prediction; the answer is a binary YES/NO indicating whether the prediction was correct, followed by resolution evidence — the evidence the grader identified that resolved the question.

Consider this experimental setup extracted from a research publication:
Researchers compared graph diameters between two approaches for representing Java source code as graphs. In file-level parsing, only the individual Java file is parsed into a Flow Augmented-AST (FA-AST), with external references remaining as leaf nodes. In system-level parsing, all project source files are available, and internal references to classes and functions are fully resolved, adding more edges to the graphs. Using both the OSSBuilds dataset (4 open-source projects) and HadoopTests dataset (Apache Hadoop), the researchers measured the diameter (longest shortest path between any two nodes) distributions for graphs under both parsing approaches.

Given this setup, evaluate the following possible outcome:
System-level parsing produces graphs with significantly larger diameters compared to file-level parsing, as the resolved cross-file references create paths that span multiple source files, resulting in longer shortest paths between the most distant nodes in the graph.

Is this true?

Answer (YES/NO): NO